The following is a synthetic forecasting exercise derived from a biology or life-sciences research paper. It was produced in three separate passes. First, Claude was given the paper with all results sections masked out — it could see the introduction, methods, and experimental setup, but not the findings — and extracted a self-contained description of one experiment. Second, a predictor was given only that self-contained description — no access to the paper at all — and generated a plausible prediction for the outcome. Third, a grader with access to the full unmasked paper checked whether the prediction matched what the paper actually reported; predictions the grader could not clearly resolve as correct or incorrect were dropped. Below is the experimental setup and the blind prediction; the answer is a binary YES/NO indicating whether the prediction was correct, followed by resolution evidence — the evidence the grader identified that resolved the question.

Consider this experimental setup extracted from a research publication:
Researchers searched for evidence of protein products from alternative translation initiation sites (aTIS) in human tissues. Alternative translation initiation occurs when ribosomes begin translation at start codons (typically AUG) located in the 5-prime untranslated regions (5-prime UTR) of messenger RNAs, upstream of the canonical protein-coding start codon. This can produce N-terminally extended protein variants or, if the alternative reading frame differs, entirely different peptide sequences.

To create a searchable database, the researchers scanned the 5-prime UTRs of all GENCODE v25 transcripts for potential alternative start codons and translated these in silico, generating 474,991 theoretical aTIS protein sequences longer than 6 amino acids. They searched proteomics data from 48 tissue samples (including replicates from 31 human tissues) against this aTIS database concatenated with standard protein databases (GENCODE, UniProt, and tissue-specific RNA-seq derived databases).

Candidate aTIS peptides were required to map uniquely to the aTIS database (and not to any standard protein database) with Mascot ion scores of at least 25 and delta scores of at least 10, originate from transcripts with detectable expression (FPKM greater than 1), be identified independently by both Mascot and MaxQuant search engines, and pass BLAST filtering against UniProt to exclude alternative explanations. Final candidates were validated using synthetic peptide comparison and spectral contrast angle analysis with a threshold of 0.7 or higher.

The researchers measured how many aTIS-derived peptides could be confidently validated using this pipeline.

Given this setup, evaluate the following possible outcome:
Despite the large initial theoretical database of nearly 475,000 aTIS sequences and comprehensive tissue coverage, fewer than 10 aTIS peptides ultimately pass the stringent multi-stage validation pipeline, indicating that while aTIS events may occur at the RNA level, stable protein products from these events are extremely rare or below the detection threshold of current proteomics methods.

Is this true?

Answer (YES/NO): NO